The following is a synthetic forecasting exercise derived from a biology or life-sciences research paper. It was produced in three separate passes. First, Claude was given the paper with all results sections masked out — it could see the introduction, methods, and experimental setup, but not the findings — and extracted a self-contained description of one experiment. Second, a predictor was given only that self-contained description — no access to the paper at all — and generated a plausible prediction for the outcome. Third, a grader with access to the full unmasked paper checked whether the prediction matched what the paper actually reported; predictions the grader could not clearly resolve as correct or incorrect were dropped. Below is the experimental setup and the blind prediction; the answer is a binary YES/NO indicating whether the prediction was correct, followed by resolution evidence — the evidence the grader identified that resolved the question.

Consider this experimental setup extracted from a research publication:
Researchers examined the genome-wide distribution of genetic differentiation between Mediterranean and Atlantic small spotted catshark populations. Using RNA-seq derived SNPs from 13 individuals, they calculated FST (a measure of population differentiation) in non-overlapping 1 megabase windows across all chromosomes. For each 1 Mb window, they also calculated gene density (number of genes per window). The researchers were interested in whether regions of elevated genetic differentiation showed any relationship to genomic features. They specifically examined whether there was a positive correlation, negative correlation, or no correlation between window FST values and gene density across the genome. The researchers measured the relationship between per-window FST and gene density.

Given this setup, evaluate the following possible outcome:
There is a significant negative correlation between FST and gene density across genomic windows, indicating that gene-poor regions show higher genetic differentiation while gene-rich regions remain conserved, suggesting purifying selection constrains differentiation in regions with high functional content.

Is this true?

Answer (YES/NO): NO